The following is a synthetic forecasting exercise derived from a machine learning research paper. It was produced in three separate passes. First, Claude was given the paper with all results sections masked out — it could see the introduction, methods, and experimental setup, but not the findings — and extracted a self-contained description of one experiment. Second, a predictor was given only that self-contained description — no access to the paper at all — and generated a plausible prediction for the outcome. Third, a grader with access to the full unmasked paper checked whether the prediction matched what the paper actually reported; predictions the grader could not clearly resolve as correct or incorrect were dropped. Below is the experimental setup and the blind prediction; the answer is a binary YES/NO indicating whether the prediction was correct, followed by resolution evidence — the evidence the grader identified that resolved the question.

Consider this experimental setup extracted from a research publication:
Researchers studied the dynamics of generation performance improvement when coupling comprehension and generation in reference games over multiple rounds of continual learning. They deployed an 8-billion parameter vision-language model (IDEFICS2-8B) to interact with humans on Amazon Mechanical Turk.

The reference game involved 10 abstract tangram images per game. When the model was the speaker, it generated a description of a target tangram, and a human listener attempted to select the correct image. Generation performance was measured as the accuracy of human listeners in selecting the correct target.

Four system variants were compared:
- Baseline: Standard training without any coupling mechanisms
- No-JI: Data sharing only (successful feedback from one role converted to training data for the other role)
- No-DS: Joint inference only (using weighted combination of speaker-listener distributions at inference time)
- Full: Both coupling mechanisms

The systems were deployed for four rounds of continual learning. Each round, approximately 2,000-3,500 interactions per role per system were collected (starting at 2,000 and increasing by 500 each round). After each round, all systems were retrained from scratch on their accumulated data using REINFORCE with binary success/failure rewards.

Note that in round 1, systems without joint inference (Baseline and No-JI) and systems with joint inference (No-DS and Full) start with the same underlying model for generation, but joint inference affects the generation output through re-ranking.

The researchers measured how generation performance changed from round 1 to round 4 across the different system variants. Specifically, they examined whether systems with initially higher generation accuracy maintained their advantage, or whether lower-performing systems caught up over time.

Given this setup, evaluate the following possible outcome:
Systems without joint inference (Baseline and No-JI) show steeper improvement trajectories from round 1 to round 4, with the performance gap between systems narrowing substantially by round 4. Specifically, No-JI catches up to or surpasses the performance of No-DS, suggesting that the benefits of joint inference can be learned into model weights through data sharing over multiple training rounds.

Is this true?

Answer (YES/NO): NO